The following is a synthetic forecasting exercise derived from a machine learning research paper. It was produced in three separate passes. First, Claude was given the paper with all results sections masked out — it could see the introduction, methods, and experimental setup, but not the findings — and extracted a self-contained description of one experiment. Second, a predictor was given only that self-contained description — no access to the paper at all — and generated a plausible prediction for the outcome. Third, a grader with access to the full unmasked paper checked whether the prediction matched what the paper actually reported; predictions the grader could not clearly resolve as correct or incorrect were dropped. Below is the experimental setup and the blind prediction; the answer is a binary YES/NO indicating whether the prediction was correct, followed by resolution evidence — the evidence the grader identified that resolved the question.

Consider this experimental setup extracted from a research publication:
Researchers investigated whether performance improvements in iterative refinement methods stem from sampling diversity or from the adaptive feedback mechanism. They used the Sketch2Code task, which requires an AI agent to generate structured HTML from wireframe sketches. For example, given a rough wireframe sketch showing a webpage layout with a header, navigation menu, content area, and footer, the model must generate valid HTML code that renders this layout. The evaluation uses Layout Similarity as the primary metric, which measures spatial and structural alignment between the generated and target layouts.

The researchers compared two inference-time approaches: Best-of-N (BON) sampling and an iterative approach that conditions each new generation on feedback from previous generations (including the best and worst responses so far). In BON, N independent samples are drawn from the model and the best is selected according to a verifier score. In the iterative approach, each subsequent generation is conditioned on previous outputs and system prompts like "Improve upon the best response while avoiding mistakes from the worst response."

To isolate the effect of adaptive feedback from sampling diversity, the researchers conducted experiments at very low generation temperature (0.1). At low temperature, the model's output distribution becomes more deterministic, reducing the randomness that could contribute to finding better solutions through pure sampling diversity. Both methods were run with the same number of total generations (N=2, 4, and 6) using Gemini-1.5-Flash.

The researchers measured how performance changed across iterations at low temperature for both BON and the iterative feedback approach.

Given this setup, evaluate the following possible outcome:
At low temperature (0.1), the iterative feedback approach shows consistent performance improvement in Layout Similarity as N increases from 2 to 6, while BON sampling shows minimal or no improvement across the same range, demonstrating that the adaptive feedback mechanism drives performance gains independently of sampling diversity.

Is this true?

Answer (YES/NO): YES